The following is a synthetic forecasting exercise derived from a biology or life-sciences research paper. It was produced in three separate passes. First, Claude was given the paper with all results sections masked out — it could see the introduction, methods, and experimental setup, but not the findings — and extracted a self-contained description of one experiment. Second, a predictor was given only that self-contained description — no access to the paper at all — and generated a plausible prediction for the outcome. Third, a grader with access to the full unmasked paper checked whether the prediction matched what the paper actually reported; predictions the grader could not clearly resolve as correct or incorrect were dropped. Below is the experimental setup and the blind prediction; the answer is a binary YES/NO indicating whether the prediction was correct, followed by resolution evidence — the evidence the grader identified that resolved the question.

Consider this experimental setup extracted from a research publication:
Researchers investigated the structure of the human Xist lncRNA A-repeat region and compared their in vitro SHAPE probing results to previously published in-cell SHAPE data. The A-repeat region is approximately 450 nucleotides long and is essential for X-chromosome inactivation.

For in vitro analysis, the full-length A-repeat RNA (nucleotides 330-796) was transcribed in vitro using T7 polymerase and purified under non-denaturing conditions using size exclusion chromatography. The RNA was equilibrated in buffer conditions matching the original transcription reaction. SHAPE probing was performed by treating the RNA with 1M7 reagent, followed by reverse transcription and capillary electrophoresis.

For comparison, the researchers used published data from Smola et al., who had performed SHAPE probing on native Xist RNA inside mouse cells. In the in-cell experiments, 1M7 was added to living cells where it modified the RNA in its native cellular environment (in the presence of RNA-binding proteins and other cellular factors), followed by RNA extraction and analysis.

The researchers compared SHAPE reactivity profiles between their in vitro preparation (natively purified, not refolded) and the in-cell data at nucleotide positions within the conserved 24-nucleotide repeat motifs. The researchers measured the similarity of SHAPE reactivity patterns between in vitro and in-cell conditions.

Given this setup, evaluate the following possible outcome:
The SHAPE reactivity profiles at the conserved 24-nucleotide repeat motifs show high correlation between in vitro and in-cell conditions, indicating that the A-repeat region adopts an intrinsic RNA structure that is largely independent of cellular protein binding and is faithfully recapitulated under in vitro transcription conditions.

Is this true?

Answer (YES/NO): YES